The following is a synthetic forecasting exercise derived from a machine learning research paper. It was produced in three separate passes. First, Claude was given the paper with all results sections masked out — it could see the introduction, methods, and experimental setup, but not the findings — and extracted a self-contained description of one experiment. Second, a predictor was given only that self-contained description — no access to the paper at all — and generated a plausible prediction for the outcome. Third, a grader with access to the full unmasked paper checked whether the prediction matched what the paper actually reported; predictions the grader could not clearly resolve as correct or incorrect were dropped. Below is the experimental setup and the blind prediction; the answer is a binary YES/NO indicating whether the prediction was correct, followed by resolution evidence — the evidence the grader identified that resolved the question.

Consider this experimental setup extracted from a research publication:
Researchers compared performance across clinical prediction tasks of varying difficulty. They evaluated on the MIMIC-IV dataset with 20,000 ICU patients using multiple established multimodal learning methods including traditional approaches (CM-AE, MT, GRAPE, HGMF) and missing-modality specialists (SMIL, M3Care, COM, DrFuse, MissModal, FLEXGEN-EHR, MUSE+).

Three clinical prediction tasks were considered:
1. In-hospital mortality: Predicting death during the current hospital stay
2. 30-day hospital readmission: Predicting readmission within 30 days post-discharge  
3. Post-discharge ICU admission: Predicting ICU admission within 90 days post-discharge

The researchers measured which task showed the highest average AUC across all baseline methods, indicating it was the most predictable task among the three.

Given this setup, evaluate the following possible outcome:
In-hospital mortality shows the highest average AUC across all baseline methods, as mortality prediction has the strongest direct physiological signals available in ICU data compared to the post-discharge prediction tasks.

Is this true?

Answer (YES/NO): YES